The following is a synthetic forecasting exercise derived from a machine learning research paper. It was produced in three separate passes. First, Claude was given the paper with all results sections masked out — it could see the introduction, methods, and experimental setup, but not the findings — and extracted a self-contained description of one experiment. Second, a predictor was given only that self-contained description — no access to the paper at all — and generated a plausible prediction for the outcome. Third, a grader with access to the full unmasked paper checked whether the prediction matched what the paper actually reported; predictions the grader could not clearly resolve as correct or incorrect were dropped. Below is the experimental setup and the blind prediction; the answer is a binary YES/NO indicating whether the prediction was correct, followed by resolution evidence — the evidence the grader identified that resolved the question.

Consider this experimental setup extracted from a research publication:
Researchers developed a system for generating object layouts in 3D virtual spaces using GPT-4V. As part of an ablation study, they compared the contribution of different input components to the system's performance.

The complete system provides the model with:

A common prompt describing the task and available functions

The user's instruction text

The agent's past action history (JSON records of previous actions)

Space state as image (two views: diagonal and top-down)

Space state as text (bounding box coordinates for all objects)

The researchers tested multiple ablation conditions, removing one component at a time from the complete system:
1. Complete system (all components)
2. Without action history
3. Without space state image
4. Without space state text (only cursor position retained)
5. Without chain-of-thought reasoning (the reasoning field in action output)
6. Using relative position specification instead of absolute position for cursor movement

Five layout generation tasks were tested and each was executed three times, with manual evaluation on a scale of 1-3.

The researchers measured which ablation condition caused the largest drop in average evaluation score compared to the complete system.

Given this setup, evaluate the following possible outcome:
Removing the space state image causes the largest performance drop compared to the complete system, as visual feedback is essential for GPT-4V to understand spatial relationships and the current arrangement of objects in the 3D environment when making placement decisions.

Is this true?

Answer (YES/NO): NO